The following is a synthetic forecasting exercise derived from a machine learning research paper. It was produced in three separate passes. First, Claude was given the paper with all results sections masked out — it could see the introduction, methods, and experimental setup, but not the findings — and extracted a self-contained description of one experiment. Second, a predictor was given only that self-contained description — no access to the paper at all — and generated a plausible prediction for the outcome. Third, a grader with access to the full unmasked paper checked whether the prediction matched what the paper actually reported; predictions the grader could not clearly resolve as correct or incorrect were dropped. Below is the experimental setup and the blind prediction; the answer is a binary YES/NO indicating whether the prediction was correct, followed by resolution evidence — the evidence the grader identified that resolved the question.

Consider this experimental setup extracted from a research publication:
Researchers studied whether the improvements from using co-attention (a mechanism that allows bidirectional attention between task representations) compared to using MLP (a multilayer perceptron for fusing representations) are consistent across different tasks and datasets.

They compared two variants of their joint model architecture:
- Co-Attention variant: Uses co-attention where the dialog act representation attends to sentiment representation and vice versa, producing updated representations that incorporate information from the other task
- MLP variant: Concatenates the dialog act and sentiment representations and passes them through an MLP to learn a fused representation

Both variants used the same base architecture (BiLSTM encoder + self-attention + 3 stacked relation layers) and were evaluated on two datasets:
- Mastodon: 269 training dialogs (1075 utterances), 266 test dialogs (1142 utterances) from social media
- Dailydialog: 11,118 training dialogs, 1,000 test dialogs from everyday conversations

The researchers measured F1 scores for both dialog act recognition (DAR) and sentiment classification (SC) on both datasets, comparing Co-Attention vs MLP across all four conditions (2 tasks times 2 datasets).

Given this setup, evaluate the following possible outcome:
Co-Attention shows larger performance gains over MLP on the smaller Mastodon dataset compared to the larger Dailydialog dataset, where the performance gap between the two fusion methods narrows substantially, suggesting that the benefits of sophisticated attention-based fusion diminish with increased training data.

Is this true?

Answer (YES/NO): NO